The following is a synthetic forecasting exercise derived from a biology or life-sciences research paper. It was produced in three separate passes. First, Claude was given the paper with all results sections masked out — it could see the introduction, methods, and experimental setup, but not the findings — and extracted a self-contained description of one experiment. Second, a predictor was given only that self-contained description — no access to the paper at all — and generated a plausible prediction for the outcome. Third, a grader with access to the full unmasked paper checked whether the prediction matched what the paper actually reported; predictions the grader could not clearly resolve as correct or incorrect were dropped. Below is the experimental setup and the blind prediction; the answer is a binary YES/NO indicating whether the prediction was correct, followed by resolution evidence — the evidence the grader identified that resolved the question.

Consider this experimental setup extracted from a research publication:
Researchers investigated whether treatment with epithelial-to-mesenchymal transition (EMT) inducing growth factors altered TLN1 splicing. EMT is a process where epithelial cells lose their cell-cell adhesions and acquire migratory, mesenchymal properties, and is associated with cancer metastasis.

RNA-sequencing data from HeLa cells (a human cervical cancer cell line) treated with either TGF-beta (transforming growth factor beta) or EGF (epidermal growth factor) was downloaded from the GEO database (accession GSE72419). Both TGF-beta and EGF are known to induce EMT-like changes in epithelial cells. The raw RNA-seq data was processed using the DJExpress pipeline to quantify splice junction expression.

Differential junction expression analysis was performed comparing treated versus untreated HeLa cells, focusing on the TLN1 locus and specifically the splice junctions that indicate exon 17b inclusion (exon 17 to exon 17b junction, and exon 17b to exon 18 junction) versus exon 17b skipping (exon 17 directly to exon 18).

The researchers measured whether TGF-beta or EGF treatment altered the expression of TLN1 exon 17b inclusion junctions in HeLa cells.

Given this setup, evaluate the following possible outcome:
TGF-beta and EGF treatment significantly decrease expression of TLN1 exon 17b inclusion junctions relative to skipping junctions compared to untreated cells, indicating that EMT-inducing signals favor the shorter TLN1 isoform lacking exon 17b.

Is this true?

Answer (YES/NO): YES